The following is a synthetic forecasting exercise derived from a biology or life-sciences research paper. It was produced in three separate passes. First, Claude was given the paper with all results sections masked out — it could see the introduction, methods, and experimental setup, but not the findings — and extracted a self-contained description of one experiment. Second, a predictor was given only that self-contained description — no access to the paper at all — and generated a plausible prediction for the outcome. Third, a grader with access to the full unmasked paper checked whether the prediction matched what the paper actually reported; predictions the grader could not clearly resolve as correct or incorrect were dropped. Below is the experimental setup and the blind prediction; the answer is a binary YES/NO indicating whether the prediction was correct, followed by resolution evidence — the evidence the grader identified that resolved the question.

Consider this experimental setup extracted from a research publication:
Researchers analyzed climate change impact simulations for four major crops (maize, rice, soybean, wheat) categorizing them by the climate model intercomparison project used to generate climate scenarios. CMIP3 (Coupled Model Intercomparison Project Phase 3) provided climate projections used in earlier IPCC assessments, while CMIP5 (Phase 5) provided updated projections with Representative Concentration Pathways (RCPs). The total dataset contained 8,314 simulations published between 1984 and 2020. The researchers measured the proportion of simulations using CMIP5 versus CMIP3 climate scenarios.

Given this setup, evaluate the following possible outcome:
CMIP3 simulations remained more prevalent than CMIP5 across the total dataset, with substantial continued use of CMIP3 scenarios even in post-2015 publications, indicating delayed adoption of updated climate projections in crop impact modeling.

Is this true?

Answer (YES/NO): NO